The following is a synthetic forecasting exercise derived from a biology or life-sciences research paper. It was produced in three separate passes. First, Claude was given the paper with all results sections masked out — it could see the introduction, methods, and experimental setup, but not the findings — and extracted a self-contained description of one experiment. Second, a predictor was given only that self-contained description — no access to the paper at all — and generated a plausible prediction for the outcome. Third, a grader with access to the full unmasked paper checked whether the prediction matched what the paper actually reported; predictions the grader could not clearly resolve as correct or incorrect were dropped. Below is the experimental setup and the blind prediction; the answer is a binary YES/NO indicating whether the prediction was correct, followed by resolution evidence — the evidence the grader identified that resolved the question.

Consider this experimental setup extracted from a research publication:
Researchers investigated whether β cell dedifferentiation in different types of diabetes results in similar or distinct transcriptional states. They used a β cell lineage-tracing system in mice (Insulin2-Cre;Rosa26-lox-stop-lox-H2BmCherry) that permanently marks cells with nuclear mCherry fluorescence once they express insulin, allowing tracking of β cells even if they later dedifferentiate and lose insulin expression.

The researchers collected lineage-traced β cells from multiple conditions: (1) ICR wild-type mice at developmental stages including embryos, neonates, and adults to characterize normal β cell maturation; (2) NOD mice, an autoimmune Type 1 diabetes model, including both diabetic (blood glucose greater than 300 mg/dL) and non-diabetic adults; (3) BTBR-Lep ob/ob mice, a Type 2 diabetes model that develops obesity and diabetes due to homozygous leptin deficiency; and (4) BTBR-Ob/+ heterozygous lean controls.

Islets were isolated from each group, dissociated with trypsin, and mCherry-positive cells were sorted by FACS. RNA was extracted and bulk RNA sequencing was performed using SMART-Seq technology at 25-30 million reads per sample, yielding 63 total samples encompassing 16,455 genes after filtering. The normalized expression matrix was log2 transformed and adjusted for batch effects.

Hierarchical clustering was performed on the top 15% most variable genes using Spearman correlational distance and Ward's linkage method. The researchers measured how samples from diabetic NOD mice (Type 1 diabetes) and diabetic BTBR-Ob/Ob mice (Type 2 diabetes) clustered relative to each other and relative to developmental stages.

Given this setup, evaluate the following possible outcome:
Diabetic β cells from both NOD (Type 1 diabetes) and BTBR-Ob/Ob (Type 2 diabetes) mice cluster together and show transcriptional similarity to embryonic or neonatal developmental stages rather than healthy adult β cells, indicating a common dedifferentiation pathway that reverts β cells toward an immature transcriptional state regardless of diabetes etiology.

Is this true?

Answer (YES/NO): NO